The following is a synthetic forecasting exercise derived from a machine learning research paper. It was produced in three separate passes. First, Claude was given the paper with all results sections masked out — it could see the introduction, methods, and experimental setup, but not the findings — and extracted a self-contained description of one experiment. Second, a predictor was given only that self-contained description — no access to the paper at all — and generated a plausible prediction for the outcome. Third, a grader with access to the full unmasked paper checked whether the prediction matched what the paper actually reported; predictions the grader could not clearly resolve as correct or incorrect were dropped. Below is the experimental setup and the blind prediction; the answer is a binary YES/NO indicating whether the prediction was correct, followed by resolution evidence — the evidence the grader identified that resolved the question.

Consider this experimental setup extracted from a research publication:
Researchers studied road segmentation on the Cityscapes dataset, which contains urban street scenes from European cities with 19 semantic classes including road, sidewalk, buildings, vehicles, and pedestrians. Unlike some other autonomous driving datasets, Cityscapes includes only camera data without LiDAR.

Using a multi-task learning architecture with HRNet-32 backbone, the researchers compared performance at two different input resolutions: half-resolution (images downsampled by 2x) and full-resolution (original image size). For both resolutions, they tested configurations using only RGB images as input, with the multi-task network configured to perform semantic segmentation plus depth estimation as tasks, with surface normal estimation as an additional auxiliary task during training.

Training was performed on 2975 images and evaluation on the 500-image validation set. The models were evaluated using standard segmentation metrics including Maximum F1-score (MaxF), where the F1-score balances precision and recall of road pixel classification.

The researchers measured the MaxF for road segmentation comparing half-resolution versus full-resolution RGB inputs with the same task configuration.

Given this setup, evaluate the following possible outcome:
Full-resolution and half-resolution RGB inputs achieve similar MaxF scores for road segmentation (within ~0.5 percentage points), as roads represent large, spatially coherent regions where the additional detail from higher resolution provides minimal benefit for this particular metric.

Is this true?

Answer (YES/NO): YES